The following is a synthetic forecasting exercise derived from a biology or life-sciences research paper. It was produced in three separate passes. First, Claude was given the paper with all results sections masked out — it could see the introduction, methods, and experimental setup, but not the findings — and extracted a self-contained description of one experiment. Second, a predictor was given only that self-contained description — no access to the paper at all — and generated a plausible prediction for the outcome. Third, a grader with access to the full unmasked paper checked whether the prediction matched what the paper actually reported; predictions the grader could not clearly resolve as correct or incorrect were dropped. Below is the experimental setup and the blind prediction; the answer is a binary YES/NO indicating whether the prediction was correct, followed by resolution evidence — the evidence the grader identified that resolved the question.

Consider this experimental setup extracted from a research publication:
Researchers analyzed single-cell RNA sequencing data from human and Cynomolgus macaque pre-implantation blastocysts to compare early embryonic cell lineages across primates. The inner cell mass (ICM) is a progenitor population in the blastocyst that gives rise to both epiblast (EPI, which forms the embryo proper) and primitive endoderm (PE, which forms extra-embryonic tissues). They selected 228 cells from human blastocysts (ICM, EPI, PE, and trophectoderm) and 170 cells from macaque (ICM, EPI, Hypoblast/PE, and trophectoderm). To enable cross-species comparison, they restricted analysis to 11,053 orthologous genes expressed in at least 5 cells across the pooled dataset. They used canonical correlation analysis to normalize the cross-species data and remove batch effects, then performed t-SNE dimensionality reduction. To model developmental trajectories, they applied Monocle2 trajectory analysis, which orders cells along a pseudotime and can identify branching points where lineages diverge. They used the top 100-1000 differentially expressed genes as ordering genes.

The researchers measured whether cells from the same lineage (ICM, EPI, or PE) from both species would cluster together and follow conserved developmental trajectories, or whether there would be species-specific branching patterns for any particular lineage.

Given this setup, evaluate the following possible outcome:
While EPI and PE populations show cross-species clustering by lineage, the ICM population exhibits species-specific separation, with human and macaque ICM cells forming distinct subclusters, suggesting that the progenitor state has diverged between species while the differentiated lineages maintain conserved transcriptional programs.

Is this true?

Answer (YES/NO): NO